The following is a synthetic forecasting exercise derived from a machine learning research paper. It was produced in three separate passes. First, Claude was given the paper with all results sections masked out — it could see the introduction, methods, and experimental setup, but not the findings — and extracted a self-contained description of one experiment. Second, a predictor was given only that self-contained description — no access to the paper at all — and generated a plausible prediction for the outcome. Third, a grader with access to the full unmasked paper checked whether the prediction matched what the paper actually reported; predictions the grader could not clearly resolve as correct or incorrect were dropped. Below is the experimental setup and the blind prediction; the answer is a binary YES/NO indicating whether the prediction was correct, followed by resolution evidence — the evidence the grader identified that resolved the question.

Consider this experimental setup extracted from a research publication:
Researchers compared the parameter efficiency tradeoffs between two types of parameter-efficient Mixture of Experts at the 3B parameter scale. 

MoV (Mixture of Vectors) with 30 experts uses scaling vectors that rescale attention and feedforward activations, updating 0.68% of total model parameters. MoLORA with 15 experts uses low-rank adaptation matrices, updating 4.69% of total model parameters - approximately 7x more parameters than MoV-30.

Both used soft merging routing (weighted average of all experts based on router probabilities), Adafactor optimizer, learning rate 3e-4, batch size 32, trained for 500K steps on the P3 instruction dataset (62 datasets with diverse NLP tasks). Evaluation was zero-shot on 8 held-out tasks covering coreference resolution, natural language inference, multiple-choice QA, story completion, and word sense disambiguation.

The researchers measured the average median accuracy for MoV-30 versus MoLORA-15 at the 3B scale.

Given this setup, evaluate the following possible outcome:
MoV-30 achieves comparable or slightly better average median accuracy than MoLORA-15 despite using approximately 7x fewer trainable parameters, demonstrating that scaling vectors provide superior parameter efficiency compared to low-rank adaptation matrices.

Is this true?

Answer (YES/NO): YES